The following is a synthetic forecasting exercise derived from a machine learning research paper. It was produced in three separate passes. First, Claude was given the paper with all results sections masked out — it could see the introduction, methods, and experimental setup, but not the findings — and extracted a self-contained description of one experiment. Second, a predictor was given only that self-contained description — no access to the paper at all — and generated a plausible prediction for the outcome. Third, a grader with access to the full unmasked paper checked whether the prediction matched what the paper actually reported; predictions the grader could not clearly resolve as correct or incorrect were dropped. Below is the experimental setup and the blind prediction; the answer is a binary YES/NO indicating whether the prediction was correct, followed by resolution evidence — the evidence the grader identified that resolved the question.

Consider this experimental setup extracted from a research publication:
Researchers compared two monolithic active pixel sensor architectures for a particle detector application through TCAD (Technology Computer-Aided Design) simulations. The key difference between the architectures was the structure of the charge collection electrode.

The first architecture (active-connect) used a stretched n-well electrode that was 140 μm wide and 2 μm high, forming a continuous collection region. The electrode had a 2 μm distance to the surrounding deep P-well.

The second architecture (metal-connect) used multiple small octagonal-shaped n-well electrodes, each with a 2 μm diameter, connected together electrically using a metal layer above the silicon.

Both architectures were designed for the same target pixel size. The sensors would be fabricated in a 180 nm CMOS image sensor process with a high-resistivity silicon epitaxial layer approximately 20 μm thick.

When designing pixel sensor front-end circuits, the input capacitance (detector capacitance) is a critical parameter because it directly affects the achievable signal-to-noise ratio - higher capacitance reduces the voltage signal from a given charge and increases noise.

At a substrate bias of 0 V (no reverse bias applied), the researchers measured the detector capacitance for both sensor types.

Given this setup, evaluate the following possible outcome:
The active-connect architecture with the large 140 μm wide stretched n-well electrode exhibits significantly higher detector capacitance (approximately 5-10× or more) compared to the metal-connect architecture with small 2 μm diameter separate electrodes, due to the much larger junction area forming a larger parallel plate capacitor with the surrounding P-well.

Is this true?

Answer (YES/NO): NO